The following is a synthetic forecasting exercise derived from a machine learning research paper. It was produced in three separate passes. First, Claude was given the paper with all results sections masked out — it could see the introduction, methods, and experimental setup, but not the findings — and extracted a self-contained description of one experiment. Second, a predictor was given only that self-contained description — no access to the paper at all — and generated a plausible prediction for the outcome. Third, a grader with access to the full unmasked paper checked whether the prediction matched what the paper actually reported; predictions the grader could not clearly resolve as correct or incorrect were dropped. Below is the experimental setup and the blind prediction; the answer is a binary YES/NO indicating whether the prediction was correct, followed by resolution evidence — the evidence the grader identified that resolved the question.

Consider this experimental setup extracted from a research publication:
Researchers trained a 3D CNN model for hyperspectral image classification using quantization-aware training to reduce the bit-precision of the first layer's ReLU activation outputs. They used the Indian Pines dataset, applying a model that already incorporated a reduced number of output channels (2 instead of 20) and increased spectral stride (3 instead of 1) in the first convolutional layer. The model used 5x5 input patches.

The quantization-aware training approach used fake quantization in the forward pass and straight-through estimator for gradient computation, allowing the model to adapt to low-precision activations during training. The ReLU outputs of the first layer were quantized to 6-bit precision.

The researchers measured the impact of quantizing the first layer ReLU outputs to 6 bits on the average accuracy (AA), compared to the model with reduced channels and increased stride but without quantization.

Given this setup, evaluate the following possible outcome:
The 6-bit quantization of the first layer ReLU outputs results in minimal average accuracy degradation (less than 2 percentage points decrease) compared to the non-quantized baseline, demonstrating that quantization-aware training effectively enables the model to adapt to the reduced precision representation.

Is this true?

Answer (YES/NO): YES